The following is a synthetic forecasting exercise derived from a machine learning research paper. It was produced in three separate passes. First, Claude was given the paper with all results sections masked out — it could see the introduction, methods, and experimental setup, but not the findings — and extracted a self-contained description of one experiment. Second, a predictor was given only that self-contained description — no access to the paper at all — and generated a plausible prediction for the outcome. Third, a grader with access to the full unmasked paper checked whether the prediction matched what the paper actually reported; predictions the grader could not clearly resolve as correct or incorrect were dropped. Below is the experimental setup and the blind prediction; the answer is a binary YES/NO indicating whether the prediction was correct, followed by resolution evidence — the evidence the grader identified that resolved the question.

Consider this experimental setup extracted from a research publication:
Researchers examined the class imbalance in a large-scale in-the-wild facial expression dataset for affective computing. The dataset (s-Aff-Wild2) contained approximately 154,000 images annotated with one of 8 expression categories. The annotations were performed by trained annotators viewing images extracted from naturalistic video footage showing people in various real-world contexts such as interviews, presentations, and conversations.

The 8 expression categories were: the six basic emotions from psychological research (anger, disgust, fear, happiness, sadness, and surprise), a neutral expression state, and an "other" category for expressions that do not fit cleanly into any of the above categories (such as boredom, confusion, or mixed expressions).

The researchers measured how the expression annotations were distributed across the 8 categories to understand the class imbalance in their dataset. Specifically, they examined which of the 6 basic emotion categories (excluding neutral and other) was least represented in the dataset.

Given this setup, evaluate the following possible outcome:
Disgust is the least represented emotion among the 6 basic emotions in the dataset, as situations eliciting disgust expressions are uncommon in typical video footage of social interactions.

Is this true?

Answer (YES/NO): YES